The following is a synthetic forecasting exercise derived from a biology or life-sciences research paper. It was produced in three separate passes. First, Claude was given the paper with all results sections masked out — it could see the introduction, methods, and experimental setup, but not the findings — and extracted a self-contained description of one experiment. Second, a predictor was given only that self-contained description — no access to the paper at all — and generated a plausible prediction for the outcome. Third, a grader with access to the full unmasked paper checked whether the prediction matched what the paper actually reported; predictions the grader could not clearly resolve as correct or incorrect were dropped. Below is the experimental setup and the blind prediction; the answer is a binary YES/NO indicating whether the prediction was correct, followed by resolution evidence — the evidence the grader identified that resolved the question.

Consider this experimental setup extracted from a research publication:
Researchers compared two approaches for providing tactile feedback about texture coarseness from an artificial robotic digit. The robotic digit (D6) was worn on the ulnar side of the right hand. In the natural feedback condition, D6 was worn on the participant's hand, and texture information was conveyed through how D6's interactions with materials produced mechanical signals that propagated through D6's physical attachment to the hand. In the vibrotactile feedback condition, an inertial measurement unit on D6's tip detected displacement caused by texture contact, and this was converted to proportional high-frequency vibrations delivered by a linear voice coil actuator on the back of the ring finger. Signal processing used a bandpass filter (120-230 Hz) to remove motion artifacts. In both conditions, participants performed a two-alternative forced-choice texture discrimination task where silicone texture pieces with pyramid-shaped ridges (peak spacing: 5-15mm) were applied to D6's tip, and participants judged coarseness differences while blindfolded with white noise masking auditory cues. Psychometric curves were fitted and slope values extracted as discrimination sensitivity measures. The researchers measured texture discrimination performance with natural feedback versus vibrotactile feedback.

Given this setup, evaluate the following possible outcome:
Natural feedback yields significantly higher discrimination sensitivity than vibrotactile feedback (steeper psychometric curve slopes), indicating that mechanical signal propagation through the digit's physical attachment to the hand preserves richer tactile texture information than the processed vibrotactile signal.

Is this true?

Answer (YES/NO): YES